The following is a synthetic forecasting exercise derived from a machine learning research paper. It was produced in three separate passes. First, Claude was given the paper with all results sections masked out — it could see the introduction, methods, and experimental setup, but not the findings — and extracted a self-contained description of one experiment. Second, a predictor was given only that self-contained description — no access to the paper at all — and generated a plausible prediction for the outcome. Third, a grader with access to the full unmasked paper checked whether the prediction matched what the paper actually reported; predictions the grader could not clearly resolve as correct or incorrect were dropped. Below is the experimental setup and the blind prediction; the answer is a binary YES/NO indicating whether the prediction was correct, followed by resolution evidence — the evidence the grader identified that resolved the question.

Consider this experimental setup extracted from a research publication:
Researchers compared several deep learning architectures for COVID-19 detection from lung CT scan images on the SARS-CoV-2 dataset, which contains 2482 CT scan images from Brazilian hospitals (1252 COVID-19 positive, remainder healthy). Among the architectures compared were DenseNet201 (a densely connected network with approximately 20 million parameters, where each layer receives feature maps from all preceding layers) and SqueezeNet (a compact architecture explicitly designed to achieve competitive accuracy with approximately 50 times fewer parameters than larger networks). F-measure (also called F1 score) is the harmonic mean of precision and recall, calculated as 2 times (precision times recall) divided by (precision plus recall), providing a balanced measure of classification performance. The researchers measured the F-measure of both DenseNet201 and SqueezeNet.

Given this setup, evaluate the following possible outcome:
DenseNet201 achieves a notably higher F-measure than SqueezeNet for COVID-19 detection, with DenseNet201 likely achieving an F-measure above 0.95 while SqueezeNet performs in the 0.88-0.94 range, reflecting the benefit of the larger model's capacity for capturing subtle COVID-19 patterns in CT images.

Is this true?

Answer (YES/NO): NO